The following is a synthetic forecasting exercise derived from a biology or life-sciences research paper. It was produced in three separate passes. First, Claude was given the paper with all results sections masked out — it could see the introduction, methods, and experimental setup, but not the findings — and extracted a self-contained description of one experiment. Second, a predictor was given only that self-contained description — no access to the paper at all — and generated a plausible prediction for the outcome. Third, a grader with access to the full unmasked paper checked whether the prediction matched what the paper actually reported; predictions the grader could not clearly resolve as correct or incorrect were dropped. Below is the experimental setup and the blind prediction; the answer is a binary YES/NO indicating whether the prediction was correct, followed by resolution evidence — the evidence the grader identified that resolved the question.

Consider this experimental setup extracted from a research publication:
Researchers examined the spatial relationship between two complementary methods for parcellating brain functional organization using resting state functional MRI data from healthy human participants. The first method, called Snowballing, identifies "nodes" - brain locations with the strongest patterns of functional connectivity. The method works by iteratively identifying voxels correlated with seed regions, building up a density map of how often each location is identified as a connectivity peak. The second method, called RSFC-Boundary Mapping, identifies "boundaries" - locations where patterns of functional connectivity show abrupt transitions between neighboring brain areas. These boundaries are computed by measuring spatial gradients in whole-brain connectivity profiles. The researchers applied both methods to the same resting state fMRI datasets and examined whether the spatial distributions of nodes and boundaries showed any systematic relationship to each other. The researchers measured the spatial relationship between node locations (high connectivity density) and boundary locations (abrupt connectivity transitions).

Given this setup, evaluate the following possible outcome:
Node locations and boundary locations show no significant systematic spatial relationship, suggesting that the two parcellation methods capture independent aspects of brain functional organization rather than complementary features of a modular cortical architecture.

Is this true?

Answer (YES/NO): NO